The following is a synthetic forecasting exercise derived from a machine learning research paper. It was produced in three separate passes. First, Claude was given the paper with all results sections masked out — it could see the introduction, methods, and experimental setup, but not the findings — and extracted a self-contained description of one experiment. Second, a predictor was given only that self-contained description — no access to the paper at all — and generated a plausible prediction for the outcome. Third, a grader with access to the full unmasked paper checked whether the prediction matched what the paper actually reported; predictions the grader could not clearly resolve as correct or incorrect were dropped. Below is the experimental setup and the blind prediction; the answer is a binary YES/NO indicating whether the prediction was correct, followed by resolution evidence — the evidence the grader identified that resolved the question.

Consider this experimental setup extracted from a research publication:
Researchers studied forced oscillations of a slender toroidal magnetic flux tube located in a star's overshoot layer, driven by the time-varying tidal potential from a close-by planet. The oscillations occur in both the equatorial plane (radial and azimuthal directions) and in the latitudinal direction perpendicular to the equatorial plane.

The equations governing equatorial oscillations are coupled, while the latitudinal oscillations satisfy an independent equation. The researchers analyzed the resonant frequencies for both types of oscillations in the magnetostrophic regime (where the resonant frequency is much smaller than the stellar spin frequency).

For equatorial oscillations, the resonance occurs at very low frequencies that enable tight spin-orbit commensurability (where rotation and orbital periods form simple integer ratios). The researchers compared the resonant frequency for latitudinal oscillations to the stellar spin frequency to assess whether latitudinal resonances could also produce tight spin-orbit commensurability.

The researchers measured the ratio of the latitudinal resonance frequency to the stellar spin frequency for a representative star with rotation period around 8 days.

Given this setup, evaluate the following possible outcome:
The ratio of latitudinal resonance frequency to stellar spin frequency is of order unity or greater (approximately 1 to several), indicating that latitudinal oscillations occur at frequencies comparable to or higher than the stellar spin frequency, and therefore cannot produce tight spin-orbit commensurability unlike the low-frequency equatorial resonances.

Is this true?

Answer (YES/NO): NO